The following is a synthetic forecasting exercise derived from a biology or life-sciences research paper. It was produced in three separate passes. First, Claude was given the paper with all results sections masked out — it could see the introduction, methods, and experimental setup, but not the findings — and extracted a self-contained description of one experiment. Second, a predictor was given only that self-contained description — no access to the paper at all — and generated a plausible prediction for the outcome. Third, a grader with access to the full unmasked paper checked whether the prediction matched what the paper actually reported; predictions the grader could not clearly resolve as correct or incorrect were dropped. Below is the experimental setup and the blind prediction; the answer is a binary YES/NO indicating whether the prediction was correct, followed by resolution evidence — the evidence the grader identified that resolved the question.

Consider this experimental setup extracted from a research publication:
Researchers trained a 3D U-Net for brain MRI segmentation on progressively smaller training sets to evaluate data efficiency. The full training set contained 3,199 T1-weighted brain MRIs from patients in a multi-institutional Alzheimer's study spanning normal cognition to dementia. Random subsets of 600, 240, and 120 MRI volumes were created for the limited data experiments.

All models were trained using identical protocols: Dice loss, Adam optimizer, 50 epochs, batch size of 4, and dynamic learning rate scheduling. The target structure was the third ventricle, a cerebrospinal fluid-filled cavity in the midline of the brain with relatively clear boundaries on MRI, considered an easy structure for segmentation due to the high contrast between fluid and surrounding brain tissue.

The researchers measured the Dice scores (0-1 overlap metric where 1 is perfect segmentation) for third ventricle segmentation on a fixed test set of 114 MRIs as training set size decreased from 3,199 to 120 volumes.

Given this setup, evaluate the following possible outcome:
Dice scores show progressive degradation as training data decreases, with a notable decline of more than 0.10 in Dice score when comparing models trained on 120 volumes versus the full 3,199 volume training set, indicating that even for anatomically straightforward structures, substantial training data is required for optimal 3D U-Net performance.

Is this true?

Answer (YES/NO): NO